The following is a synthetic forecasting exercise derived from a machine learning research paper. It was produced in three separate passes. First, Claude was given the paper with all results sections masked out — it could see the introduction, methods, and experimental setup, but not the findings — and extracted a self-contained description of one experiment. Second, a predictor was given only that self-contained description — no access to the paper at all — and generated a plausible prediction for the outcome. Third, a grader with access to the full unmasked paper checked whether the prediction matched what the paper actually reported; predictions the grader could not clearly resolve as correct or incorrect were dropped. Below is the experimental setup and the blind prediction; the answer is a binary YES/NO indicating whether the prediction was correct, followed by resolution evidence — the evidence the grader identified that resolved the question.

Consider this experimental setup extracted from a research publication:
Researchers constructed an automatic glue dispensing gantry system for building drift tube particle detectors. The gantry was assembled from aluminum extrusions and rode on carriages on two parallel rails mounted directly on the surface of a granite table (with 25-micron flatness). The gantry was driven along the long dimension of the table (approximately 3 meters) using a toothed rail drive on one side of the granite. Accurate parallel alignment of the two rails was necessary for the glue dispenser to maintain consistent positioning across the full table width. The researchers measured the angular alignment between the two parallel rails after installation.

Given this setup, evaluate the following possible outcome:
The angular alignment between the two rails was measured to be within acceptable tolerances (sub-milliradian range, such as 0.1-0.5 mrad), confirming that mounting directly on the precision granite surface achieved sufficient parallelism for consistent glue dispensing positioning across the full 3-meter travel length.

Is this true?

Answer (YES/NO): NO